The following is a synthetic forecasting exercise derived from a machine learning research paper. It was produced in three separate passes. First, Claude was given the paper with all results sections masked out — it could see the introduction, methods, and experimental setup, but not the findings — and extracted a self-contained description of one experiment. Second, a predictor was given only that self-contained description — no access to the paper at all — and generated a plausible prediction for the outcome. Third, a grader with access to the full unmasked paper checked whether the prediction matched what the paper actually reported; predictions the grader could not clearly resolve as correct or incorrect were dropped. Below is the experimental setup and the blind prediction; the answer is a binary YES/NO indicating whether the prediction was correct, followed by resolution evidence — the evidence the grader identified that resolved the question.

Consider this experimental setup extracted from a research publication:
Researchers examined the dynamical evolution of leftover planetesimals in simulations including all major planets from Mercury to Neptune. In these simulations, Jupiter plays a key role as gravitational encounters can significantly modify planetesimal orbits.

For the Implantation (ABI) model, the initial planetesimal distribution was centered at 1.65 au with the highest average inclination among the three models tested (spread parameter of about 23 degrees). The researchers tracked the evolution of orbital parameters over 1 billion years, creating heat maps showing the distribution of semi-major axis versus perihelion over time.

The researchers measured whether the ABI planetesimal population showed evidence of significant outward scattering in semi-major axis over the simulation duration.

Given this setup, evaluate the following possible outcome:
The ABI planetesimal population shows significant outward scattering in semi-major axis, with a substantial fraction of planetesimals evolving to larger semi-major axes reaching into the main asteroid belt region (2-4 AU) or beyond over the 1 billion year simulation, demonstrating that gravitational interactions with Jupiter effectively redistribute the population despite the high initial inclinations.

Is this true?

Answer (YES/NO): NO